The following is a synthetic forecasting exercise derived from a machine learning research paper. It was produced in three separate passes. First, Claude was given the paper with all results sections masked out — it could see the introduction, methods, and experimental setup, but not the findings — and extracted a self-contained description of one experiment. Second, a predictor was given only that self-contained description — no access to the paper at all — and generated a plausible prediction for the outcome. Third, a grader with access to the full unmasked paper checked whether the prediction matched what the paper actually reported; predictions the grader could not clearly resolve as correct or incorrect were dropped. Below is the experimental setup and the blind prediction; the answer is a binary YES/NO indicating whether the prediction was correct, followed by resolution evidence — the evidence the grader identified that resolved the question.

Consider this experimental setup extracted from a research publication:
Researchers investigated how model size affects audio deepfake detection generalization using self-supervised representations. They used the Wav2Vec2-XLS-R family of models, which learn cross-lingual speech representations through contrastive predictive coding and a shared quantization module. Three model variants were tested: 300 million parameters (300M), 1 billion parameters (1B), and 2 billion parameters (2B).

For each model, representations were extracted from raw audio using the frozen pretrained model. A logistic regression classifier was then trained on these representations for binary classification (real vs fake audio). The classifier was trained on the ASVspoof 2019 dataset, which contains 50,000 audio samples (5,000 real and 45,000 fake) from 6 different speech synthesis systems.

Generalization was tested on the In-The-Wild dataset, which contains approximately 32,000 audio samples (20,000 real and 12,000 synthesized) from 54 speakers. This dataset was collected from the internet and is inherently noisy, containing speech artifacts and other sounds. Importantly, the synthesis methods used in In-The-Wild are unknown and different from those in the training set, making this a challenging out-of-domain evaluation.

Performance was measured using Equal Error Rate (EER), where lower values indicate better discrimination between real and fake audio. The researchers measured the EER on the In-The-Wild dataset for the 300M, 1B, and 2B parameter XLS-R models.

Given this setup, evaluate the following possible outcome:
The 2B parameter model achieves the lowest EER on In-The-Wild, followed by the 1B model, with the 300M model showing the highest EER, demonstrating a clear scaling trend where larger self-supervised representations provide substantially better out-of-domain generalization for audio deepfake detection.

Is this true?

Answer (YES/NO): YES